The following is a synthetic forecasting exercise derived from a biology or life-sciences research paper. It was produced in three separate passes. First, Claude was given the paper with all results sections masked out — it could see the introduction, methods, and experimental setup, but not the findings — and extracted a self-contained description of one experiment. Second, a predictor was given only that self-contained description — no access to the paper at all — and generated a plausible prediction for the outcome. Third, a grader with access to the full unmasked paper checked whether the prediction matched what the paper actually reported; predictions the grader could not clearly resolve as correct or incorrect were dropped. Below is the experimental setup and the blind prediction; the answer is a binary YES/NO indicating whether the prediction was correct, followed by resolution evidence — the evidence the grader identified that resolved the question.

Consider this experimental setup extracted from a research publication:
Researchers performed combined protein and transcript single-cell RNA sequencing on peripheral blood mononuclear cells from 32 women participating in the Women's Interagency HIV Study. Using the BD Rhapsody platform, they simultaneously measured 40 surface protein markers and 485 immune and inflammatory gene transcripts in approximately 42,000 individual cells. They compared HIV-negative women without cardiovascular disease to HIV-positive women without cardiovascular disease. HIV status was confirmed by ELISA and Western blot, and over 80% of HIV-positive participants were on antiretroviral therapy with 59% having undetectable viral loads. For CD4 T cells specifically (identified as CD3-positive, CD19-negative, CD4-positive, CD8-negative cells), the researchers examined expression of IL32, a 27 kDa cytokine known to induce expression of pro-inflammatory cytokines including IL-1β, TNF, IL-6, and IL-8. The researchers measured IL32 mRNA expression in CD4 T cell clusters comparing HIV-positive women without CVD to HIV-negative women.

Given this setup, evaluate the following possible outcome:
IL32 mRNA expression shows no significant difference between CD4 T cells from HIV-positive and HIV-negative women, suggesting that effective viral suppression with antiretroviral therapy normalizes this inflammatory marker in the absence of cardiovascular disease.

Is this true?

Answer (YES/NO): NO